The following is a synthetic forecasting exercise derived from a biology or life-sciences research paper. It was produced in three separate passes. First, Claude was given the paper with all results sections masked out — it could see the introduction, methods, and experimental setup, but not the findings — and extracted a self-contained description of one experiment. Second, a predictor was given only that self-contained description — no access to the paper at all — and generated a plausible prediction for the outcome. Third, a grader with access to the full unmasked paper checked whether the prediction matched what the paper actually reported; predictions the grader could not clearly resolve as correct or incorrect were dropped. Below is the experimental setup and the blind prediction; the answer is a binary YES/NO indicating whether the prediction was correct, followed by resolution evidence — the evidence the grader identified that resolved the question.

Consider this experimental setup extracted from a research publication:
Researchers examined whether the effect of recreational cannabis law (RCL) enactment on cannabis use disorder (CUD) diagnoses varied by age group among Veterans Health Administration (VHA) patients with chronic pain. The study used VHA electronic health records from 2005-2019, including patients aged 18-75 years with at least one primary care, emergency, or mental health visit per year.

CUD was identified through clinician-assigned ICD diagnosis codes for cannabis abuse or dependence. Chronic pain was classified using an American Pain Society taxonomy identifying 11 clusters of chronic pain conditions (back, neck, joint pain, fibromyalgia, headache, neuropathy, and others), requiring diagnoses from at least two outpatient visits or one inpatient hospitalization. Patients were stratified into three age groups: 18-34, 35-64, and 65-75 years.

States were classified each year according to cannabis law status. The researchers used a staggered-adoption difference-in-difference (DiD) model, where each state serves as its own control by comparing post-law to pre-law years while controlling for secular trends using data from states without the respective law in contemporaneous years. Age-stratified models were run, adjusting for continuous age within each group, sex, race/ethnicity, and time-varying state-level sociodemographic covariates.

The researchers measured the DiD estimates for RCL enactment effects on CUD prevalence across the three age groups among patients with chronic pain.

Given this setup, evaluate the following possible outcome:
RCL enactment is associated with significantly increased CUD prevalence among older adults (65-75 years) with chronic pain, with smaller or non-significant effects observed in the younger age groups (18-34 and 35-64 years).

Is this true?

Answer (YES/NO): YES